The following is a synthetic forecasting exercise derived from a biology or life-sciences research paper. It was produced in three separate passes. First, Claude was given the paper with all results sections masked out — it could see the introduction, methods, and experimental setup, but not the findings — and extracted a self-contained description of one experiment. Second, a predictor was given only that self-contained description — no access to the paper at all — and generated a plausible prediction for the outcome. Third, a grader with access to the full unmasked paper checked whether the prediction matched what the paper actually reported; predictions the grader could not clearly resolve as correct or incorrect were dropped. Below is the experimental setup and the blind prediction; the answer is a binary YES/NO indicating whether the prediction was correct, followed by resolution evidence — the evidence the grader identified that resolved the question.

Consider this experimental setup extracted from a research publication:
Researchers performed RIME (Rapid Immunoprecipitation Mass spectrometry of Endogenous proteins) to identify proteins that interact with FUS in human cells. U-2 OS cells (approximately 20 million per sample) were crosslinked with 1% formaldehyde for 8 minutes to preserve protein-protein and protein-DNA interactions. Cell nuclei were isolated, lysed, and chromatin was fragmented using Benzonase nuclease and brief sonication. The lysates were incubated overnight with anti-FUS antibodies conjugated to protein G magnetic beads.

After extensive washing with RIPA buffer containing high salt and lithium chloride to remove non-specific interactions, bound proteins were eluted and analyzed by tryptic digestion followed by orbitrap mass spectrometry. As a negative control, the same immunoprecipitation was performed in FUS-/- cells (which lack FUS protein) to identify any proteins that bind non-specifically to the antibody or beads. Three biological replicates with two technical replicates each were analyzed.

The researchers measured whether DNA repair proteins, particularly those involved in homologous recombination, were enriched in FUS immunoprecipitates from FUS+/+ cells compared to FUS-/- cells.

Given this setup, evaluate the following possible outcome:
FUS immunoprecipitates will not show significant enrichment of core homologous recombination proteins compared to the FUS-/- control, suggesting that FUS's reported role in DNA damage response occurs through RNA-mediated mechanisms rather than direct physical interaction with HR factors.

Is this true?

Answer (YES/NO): NO